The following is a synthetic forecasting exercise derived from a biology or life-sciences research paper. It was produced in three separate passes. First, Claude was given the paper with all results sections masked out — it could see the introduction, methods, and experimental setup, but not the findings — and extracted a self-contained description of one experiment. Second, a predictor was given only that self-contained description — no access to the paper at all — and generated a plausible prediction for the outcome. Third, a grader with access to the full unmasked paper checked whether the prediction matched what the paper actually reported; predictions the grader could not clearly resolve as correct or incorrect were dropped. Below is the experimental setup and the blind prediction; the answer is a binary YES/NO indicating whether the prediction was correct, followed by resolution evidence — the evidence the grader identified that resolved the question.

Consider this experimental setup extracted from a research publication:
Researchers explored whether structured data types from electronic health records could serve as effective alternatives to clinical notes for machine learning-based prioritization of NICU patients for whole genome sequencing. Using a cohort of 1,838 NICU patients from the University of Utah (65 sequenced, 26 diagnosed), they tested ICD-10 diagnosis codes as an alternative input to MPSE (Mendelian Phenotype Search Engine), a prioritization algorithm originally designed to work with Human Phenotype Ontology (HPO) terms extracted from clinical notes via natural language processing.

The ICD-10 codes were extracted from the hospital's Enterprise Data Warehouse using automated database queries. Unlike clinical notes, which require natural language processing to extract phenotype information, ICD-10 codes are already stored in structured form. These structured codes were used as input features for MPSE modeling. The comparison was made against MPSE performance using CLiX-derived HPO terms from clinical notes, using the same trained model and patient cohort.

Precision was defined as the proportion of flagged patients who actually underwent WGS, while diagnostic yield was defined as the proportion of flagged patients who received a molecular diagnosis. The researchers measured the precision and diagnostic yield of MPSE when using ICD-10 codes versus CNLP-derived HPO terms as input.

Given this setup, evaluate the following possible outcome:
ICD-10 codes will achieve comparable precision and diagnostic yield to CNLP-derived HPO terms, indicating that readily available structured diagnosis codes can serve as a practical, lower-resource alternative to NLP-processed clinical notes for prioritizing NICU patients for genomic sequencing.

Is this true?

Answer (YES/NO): NO